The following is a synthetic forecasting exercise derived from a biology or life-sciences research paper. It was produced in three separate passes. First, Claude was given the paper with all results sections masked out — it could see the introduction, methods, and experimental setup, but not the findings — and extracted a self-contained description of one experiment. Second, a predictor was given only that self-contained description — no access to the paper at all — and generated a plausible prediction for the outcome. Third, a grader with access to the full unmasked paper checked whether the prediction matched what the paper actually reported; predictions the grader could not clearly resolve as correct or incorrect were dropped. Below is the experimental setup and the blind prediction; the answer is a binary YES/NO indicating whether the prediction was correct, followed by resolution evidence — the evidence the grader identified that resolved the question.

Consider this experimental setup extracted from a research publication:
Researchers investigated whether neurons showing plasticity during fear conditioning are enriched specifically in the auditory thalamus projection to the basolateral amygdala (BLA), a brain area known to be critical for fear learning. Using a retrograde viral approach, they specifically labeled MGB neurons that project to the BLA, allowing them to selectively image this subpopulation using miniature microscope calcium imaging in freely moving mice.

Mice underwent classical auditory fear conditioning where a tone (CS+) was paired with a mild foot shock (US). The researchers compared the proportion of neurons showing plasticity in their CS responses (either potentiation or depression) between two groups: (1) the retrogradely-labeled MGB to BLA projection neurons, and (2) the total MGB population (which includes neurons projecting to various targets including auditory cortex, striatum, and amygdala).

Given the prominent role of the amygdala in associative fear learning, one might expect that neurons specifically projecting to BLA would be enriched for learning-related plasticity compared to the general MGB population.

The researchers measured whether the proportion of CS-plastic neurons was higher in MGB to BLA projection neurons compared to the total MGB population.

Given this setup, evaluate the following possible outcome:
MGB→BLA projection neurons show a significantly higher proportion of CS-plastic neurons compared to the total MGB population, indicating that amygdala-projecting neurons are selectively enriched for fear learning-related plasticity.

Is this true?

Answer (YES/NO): NO